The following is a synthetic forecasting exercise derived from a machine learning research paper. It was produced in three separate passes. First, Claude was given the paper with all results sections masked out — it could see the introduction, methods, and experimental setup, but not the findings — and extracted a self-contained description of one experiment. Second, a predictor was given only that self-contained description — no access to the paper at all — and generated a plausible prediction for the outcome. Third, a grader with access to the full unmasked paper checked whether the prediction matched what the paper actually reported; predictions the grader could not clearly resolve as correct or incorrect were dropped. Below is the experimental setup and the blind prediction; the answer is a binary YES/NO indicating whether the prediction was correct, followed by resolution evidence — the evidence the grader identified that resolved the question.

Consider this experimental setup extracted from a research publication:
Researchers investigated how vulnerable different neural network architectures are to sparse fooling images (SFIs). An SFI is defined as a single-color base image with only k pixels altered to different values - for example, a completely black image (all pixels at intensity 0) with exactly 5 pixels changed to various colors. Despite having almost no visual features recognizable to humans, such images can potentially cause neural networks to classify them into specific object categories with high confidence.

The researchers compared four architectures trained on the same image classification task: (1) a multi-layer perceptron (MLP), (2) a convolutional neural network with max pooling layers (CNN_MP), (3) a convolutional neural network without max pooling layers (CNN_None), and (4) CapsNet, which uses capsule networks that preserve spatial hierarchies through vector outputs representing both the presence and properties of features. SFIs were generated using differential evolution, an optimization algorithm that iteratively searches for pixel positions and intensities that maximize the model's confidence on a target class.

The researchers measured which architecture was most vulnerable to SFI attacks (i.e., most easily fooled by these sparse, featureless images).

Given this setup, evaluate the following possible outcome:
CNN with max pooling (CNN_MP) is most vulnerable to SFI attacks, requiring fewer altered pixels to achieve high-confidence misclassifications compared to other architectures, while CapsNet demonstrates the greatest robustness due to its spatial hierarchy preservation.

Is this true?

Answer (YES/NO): YES